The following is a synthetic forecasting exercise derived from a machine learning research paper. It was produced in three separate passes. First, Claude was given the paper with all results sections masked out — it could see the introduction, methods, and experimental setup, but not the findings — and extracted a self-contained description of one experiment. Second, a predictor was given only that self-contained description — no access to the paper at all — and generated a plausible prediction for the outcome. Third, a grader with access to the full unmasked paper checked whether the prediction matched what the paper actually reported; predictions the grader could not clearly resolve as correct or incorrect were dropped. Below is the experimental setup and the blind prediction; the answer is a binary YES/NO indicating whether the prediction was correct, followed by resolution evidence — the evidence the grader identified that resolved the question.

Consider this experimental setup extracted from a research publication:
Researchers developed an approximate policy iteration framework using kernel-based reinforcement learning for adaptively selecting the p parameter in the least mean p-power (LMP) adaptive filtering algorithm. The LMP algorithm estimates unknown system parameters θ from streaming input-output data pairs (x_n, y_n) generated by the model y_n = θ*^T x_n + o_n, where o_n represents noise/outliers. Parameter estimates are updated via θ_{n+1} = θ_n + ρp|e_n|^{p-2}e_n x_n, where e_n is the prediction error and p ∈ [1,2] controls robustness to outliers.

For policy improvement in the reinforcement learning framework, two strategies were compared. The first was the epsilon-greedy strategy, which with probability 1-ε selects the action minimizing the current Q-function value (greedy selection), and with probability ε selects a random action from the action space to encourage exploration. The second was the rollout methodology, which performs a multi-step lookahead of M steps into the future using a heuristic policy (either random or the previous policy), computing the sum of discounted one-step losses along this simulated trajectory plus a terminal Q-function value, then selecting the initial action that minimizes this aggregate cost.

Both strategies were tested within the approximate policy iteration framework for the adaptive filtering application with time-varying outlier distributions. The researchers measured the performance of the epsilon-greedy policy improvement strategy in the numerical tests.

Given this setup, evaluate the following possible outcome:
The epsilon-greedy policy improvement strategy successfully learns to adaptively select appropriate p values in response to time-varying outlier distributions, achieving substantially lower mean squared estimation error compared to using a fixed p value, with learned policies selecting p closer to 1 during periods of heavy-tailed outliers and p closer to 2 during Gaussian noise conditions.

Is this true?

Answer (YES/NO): NO